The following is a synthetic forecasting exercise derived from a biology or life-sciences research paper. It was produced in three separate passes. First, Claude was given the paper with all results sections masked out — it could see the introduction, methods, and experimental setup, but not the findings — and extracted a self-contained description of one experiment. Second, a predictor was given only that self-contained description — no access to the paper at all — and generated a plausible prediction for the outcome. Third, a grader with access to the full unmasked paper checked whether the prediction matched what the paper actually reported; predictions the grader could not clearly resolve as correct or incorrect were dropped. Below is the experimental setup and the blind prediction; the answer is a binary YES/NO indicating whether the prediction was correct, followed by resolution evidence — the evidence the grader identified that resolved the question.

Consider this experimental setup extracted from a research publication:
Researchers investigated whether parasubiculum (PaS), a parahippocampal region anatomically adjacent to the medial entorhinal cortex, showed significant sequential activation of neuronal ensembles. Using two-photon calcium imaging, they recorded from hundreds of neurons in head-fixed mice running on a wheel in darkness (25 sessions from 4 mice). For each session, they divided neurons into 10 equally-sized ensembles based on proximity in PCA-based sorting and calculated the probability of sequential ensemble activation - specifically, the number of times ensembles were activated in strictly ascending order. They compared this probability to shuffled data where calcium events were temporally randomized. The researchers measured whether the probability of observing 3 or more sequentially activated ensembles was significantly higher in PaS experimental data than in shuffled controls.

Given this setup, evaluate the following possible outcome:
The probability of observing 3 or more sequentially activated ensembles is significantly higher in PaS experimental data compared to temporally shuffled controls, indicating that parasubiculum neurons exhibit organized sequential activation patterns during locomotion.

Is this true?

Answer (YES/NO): YES